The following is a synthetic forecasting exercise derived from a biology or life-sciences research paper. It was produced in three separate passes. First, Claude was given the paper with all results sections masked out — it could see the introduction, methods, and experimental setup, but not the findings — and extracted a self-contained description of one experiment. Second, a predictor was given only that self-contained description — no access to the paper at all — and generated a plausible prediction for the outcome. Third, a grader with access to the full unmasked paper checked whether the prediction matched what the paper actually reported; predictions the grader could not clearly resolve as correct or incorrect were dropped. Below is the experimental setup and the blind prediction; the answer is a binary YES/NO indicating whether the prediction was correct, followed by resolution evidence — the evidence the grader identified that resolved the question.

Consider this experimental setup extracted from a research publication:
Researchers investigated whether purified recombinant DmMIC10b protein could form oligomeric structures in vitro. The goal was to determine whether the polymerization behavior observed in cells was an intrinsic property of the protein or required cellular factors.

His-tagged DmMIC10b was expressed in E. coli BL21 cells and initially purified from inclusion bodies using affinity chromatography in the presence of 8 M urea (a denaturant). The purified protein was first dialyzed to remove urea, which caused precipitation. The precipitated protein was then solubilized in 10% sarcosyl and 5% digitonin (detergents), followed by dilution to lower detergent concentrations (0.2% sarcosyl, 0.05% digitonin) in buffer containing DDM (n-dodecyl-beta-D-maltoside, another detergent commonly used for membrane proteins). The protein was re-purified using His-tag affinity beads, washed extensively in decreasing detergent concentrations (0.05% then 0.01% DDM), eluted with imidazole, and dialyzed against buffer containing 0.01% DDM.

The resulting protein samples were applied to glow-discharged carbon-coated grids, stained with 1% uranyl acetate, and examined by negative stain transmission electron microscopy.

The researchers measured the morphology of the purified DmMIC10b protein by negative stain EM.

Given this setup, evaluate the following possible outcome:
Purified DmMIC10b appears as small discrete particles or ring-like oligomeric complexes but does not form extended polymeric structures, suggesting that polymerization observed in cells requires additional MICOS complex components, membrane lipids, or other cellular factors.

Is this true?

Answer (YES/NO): NO